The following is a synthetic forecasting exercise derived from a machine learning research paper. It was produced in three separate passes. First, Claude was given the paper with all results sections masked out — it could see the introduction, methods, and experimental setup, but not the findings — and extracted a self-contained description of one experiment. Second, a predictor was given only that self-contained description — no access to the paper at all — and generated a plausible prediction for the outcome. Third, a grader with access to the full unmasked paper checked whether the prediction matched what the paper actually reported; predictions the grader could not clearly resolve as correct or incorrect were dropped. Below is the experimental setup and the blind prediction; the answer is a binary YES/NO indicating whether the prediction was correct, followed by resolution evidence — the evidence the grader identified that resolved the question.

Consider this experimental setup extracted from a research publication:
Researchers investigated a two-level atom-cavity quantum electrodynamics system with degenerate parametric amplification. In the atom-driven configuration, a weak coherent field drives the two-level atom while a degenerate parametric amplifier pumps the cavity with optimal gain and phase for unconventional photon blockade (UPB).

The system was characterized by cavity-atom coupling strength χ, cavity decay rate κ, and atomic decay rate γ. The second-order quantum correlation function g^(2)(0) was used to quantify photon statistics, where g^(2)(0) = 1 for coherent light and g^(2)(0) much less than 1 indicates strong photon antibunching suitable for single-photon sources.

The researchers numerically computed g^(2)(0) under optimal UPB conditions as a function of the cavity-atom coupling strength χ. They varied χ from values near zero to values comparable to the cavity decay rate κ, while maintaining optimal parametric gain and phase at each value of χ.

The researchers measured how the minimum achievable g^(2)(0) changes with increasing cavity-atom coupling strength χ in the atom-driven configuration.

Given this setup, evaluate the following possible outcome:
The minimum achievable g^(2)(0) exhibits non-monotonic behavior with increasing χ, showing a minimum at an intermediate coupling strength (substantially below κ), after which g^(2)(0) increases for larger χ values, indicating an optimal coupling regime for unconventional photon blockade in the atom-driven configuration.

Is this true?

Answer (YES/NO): NO